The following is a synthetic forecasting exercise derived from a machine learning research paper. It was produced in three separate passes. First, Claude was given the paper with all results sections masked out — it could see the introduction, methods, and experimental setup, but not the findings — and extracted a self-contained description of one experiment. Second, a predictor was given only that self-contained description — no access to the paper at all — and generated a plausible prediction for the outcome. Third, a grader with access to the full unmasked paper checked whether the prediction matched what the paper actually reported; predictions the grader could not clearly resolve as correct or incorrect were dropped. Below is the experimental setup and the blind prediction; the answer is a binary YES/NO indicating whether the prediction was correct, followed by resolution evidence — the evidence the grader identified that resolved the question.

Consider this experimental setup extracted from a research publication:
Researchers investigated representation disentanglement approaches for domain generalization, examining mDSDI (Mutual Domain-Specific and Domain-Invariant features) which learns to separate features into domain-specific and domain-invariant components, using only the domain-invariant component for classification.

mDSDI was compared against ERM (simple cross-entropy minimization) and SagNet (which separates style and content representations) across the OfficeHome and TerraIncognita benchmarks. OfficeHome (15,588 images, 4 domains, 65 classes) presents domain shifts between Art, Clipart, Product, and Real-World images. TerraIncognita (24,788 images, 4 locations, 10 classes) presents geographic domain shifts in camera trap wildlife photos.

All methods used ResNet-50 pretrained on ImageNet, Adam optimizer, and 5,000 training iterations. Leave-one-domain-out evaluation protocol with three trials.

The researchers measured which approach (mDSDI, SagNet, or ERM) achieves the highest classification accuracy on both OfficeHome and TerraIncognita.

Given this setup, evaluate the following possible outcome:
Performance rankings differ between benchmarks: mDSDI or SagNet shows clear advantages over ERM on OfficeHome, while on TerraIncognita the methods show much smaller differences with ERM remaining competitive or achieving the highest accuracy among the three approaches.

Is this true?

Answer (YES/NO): NO